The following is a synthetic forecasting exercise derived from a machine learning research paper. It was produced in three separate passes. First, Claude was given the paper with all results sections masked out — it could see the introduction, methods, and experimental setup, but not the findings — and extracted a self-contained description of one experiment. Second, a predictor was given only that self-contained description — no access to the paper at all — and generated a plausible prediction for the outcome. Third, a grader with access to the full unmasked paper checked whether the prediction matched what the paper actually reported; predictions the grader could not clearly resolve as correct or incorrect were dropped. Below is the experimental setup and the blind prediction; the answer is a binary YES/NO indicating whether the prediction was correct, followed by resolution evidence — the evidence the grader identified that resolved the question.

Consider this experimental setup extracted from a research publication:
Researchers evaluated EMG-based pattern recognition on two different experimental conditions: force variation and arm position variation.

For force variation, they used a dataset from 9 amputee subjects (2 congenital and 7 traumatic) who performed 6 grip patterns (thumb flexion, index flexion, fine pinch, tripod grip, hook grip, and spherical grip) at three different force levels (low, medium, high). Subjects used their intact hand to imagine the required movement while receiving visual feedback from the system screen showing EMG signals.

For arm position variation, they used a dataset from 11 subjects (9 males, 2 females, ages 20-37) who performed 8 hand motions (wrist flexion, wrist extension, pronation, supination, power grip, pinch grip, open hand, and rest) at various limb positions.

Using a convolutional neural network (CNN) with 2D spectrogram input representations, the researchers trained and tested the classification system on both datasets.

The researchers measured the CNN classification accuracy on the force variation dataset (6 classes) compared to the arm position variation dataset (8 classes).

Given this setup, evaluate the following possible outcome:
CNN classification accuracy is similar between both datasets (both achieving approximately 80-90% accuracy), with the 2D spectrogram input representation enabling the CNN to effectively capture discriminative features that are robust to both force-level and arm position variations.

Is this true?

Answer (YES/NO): NO